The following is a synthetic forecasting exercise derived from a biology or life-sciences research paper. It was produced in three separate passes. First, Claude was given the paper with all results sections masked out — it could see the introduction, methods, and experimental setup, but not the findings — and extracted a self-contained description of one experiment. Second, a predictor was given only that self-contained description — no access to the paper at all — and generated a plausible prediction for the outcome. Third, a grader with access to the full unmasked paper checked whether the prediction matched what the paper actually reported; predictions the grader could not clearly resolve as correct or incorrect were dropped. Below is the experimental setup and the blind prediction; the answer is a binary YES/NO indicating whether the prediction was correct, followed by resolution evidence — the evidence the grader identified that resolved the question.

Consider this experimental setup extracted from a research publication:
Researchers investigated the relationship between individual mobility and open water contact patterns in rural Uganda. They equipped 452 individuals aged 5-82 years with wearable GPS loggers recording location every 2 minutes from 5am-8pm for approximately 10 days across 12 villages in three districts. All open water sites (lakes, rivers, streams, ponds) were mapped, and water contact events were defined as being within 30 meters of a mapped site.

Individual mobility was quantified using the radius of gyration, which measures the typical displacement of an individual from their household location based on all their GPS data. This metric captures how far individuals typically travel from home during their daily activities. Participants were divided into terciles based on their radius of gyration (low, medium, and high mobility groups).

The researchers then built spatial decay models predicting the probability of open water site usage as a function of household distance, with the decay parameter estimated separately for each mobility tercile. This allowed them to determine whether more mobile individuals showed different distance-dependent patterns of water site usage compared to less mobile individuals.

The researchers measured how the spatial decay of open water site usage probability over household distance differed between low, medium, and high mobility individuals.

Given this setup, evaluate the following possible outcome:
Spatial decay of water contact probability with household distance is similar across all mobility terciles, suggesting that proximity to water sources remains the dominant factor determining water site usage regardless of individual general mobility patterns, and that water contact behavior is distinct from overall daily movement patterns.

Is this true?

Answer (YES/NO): NO